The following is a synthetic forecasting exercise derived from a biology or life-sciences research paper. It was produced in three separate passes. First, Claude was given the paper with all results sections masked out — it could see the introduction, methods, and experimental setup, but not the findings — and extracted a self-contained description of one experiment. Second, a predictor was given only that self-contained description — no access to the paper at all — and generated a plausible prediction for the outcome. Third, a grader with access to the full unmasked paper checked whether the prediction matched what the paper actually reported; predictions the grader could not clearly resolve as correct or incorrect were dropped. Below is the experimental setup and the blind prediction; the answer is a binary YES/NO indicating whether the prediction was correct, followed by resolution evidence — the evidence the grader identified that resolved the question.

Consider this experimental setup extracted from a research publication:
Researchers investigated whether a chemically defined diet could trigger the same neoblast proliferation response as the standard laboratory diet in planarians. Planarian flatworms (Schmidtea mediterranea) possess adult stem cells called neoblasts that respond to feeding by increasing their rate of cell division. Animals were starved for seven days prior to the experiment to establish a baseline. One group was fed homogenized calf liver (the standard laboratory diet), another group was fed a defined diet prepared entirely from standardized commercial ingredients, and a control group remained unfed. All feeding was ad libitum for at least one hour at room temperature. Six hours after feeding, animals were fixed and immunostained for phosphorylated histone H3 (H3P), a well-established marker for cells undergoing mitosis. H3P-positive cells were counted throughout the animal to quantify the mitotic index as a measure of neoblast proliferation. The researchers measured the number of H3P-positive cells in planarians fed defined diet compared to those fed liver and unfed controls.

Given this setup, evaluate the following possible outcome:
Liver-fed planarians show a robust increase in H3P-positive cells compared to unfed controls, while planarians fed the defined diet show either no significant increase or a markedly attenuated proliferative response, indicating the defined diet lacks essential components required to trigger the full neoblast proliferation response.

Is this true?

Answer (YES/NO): YES